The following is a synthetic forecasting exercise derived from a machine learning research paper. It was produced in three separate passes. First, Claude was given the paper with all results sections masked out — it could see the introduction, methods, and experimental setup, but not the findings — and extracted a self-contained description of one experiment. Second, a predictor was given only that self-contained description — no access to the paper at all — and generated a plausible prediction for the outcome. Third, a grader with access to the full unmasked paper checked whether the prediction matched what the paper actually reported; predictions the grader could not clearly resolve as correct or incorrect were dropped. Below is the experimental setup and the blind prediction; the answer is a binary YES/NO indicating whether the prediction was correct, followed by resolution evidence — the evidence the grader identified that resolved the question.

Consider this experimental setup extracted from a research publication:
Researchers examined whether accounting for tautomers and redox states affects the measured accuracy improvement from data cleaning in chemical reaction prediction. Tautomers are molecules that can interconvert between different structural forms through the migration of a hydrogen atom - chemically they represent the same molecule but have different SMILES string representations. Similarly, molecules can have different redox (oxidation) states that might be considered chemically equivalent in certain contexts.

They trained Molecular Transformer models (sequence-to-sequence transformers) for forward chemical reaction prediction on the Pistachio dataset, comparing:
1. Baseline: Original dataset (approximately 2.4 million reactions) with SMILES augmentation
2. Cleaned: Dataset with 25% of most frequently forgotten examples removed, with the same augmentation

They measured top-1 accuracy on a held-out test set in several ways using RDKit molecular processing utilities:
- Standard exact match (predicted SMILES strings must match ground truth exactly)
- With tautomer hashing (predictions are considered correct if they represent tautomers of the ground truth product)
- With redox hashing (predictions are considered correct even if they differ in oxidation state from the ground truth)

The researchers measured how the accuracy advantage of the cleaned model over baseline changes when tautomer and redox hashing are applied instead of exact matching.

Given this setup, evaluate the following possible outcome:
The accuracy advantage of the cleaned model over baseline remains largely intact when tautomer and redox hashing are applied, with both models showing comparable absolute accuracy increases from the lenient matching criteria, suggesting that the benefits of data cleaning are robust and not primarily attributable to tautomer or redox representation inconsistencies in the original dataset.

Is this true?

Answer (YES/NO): YES